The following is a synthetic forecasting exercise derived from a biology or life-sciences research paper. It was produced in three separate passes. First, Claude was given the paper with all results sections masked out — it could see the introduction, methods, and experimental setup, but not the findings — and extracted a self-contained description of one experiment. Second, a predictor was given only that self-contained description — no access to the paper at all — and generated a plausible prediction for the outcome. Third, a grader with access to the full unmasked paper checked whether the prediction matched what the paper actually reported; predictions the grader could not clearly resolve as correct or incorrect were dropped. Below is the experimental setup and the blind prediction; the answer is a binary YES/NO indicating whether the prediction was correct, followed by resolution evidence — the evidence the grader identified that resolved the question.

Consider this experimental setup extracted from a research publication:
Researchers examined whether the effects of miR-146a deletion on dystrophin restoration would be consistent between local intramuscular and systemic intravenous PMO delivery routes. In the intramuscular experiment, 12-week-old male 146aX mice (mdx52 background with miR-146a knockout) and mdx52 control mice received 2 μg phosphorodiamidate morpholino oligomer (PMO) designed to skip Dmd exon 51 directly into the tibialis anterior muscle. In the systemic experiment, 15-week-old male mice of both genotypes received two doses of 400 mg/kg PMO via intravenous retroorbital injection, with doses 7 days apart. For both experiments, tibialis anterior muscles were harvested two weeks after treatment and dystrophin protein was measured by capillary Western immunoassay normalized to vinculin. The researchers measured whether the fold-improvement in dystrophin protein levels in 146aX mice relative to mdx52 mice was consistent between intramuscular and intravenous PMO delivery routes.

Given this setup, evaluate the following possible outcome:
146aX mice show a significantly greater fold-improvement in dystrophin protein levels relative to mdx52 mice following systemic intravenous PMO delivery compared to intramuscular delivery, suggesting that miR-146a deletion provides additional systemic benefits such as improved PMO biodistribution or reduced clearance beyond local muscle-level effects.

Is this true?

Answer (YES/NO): NO